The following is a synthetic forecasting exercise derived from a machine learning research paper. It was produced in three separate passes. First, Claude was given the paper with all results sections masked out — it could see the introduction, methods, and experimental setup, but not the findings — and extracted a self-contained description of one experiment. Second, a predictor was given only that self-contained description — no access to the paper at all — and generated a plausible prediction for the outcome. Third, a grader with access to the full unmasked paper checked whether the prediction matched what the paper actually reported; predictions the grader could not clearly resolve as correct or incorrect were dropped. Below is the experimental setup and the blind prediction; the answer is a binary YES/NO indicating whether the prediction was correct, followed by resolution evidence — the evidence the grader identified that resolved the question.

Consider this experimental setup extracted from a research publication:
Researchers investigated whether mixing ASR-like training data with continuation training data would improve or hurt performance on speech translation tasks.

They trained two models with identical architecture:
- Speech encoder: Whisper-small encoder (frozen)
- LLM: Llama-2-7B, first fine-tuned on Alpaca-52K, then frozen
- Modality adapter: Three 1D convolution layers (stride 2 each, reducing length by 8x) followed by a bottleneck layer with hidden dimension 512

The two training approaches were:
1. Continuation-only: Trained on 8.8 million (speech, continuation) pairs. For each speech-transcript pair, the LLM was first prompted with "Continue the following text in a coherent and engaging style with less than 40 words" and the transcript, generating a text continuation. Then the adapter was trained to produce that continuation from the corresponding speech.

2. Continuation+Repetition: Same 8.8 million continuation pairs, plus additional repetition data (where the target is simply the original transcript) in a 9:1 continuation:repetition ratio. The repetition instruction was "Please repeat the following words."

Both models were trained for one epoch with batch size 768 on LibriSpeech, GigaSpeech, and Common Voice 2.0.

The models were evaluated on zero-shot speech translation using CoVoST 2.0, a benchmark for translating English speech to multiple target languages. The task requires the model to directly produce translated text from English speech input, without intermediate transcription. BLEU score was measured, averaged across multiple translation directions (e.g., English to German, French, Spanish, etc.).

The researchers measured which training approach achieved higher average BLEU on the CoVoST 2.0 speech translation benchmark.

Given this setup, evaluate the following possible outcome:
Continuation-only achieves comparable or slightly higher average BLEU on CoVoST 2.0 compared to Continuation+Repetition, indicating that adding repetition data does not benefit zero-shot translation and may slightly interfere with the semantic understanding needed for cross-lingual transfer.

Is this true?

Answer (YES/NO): NO